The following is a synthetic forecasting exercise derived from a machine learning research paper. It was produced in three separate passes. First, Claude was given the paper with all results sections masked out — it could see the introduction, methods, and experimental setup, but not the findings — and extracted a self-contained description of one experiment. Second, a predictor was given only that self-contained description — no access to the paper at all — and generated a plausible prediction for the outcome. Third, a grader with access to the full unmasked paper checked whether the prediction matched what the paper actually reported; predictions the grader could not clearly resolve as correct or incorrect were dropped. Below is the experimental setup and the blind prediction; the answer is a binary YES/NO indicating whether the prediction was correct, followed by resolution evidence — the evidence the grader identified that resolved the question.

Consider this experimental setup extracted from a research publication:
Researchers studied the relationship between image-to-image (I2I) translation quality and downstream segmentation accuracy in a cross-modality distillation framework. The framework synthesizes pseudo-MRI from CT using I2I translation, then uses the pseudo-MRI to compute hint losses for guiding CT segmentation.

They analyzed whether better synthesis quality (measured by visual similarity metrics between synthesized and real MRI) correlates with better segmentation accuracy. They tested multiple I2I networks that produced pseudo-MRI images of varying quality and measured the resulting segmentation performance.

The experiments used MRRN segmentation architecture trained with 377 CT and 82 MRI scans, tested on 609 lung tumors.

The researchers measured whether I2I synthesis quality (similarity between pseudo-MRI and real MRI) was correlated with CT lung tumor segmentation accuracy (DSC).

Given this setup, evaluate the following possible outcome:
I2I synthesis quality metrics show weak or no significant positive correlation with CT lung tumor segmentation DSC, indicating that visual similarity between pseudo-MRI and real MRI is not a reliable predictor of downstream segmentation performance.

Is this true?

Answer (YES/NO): YES